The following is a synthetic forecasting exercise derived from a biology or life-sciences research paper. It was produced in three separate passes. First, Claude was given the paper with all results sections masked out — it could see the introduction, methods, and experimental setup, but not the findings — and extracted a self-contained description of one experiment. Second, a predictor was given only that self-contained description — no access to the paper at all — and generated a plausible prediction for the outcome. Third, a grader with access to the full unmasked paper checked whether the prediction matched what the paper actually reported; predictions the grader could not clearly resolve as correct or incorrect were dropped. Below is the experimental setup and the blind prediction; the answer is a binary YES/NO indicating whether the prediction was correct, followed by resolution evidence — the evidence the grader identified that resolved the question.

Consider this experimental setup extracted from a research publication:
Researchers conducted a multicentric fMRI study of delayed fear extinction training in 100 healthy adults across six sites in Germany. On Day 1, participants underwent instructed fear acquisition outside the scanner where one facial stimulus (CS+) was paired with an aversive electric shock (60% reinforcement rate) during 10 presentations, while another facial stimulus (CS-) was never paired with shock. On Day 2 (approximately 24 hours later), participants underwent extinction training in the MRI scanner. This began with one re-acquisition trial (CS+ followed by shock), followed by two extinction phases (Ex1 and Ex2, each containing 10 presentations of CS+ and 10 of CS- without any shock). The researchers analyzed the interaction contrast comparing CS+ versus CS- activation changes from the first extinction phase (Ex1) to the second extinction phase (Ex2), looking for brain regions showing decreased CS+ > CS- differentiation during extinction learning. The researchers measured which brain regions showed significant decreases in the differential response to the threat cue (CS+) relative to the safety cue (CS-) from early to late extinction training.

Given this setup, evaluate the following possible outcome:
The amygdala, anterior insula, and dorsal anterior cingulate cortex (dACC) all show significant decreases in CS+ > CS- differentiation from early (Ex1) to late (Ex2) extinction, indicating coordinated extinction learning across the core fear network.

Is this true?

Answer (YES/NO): NO